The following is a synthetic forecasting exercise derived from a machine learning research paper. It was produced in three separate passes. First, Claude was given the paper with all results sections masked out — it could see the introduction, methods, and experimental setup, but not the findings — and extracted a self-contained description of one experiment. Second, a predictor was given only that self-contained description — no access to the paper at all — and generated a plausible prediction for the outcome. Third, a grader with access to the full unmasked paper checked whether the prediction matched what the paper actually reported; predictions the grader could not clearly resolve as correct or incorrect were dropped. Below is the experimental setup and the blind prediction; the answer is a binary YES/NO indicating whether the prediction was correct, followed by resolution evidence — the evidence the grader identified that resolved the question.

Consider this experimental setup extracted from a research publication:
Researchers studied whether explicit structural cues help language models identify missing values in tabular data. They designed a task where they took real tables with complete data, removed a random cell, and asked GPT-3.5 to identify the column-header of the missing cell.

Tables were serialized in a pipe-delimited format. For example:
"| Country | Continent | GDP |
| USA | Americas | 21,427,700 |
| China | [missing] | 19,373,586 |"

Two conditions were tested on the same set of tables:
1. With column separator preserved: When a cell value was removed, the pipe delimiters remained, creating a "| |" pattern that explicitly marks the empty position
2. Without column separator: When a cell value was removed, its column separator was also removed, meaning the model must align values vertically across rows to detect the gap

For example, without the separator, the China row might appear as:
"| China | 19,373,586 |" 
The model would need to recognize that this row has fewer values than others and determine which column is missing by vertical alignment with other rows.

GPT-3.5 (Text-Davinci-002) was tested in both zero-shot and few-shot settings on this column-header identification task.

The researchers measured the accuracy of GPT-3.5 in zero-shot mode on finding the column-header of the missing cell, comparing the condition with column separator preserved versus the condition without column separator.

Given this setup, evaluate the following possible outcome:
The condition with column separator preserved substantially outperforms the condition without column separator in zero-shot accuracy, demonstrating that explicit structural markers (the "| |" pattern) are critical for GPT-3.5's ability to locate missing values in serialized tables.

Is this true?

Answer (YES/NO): NO